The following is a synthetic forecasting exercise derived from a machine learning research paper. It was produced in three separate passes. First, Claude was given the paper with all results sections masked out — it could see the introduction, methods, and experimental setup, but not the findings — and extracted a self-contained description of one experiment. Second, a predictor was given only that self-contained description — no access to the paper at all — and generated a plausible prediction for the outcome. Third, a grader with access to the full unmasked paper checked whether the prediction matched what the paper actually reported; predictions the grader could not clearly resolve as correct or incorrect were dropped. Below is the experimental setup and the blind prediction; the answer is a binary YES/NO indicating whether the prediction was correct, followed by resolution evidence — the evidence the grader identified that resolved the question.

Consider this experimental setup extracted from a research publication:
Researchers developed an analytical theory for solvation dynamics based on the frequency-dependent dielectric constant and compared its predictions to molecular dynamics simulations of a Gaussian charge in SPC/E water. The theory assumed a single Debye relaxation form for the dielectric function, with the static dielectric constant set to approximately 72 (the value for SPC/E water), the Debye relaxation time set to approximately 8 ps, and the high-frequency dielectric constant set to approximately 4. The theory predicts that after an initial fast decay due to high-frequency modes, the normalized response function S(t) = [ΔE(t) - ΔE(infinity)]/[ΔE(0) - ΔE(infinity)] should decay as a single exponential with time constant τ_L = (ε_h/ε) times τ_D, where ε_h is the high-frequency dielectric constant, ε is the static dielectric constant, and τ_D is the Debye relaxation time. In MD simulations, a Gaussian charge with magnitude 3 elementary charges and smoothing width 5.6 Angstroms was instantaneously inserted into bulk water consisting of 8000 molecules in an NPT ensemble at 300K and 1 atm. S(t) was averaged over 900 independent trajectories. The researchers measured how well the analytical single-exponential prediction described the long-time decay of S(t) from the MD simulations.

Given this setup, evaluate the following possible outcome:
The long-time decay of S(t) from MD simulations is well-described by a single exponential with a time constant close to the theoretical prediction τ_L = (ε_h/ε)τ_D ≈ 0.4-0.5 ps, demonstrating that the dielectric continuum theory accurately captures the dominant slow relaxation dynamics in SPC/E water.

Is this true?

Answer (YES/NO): YES